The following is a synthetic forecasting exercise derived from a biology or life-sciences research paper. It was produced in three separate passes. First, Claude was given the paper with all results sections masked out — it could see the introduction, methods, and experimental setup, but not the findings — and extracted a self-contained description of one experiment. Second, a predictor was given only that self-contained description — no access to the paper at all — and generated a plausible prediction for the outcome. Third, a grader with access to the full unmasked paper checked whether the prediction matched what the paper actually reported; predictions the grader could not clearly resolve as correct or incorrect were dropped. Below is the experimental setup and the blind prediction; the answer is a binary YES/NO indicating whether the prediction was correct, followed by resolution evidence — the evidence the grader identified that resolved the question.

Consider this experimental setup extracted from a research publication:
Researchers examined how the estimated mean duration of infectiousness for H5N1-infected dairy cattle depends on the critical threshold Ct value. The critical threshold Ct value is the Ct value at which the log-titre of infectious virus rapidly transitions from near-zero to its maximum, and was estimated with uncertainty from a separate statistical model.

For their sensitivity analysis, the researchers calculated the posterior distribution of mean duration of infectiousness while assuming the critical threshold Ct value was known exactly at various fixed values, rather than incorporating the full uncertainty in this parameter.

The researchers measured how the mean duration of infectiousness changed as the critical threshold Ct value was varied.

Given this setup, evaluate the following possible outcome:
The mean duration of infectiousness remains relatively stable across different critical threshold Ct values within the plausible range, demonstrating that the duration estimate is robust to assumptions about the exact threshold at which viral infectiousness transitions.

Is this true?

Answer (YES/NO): NO